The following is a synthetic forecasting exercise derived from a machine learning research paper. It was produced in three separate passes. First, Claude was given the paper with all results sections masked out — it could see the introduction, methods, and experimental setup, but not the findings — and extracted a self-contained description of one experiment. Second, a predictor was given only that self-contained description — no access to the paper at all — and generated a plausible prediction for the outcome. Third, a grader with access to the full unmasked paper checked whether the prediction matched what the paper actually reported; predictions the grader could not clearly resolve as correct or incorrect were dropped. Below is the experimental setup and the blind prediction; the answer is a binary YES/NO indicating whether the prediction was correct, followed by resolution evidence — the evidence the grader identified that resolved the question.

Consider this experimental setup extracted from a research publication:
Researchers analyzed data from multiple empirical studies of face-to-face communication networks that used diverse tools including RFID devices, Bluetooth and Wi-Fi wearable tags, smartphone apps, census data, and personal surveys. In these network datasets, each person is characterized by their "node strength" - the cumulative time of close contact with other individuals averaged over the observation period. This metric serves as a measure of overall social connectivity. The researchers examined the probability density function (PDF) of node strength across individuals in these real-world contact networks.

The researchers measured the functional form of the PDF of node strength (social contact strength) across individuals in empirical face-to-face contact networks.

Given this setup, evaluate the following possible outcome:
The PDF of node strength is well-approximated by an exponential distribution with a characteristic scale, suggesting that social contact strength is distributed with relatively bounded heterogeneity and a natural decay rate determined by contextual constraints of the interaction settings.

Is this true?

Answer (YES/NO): YES